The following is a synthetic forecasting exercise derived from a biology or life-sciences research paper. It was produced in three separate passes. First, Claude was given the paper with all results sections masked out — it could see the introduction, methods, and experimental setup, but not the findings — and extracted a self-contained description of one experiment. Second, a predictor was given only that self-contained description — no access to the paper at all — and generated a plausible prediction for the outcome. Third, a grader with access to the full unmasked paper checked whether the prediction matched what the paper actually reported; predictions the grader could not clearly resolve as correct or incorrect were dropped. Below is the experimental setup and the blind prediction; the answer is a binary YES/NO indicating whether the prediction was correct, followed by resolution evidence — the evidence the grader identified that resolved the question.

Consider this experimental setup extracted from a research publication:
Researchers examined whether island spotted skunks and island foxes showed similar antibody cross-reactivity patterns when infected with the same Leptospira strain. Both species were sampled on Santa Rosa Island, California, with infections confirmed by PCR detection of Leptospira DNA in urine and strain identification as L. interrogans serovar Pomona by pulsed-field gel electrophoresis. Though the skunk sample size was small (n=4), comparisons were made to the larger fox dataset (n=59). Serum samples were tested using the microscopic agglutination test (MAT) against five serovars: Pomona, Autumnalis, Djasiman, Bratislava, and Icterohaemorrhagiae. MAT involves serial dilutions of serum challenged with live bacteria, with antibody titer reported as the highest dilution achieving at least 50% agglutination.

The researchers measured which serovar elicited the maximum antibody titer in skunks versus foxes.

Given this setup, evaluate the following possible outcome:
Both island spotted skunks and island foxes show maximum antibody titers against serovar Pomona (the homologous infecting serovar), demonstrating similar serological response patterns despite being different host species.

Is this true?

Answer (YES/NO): NO